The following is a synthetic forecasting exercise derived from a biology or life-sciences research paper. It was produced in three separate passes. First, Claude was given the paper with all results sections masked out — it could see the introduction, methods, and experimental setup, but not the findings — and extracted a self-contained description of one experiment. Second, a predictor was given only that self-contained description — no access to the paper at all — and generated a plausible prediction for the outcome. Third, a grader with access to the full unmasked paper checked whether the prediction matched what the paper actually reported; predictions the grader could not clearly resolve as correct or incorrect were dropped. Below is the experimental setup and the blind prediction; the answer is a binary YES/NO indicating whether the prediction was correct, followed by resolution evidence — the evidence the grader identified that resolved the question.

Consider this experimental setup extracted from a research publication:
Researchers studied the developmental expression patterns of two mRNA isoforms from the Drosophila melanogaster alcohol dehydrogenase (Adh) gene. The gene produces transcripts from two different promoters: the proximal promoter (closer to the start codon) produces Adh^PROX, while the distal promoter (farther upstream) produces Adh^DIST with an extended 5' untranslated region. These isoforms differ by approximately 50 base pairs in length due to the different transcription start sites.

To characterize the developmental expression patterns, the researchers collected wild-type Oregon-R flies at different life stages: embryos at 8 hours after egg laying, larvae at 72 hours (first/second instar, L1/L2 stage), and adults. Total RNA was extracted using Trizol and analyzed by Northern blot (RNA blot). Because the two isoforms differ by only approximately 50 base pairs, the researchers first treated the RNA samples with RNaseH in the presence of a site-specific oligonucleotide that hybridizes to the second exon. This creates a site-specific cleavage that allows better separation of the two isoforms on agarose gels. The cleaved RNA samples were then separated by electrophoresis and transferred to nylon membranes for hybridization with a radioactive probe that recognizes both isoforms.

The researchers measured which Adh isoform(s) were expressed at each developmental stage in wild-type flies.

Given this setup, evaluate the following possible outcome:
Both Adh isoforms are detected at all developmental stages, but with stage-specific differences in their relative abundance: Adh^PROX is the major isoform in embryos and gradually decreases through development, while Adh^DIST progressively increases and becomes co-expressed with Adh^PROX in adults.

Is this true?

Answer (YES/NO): NO